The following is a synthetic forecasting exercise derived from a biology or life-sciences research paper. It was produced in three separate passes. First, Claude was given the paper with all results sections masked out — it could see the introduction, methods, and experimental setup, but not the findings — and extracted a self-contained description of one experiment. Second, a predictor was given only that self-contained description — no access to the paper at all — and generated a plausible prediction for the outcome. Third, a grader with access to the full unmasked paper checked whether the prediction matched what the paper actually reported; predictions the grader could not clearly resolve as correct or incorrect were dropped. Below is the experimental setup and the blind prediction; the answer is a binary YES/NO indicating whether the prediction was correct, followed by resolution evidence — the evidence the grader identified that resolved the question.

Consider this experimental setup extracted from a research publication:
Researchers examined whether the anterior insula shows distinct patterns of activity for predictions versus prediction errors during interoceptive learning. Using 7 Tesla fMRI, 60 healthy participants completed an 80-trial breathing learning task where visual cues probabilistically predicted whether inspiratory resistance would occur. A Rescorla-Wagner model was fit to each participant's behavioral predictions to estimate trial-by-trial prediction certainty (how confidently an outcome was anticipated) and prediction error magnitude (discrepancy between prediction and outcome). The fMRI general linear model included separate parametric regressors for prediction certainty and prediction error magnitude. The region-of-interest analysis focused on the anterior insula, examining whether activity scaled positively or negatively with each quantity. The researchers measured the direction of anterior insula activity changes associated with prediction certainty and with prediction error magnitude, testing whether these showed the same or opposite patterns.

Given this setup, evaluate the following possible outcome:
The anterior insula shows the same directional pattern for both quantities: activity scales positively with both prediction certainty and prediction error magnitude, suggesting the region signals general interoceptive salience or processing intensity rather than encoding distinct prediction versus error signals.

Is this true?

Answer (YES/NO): NO